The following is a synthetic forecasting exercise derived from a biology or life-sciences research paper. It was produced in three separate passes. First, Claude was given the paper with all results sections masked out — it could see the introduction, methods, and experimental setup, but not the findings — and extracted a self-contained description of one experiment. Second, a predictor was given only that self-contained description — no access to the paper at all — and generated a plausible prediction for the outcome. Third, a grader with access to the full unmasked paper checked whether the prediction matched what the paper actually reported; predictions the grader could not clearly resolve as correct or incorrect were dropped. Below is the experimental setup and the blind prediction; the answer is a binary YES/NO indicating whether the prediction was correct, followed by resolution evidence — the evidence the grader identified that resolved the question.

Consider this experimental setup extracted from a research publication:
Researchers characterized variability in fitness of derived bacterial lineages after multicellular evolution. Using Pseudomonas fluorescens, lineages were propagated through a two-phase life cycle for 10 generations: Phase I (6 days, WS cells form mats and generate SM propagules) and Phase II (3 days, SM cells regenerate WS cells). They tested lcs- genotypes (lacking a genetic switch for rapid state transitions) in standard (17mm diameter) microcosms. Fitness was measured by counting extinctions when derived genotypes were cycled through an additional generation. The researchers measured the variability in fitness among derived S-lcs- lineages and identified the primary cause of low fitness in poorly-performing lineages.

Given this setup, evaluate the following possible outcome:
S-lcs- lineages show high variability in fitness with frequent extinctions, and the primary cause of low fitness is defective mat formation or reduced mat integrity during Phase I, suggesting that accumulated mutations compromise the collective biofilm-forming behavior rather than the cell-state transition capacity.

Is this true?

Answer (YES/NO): NO